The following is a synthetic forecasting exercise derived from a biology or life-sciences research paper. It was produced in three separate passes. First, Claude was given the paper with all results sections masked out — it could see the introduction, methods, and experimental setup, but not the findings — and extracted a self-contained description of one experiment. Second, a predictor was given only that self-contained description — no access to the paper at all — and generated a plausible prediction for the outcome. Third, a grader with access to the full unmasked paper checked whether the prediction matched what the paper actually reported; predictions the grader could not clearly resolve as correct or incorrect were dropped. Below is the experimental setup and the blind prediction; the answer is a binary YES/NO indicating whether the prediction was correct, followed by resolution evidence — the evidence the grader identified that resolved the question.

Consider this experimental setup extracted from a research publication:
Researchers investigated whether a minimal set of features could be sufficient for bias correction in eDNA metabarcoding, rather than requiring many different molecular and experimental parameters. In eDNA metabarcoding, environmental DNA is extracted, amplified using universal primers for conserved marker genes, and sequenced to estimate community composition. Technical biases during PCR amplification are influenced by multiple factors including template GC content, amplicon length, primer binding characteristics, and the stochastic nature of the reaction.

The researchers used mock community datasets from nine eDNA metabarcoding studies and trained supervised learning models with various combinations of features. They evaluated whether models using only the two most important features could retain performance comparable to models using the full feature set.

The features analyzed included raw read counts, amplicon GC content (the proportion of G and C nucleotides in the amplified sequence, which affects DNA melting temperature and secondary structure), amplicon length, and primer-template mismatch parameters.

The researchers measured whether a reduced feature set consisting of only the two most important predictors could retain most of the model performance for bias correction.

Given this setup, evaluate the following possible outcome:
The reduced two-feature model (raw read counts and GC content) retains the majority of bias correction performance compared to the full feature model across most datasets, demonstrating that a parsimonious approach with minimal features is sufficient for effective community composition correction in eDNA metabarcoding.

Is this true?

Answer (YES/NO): YES